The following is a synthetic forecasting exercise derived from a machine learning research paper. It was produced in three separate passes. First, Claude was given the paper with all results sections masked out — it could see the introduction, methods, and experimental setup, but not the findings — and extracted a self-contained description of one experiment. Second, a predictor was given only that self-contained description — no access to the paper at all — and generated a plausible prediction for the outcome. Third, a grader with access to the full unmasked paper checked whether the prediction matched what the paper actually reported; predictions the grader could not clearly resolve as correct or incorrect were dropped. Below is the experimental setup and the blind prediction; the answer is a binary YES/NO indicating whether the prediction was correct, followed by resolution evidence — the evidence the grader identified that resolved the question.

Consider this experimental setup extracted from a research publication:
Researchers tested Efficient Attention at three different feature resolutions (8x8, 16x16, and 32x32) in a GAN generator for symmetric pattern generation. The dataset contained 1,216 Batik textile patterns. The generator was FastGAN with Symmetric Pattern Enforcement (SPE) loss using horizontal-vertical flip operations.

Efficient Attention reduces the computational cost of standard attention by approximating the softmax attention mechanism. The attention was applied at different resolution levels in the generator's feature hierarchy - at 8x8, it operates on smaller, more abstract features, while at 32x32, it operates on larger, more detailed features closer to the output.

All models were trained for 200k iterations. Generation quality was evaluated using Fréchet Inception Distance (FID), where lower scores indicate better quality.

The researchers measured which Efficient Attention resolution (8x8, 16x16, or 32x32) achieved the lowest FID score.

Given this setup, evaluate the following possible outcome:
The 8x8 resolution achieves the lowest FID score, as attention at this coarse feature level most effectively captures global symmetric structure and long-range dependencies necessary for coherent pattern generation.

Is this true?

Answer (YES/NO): NO